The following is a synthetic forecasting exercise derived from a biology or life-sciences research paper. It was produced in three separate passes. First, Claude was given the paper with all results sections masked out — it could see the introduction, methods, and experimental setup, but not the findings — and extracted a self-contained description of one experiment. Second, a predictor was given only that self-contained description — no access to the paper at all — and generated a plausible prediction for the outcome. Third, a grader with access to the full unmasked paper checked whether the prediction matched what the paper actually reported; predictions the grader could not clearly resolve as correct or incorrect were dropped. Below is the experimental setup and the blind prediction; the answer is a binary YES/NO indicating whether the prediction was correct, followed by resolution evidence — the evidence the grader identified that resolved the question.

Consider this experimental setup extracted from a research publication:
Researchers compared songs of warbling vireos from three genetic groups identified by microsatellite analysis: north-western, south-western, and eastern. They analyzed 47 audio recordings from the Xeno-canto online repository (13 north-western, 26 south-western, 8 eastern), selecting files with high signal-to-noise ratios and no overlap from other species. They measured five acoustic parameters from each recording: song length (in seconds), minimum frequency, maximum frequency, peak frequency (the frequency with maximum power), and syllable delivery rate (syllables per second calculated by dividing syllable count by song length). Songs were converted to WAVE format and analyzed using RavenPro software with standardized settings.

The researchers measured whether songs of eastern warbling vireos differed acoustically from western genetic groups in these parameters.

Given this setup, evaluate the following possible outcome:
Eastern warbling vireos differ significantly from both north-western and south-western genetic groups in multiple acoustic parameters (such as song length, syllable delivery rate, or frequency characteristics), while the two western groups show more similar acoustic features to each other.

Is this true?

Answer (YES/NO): YES